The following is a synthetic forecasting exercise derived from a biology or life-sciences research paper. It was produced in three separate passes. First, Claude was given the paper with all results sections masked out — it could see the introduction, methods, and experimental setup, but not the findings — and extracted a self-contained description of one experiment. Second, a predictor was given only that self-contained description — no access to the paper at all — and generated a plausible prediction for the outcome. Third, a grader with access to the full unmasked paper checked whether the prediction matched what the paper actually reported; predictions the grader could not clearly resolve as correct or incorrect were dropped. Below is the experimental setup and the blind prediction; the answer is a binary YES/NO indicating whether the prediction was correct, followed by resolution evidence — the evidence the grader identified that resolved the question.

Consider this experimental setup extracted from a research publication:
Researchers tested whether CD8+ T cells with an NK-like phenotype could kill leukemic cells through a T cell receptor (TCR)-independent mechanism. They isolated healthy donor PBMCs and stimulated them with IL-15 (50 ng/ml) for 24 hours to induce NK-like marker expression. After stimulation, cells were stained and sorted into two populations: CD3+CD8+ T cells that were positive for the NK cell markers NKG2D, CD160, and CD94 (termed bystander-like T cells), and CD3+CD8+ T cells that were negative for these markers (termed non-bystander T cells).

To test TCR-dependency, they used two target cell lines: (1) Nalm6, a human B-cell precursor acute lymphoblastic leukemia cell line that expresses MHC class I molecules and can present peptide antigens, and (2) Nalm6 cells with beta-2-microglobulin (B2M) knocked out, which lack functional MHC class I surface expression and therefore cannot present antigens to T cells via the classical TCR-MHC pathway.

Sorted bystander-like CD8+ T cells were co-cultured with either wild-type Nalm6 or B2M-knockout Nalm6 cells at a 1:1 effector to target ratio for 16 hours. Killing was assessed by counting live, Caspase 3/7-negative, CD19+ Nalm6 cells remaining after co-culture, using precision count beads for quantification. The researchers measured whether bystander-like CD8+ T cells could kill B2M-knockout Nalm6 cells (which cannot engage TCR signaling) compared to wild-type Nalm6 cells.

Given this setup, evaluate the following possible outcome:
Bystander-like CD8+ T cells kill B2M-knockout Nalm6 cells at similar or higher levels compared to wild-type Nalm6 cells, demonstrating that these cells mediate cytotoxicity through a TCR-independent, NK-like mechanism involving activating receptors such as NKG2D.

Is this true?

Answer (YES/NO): YES